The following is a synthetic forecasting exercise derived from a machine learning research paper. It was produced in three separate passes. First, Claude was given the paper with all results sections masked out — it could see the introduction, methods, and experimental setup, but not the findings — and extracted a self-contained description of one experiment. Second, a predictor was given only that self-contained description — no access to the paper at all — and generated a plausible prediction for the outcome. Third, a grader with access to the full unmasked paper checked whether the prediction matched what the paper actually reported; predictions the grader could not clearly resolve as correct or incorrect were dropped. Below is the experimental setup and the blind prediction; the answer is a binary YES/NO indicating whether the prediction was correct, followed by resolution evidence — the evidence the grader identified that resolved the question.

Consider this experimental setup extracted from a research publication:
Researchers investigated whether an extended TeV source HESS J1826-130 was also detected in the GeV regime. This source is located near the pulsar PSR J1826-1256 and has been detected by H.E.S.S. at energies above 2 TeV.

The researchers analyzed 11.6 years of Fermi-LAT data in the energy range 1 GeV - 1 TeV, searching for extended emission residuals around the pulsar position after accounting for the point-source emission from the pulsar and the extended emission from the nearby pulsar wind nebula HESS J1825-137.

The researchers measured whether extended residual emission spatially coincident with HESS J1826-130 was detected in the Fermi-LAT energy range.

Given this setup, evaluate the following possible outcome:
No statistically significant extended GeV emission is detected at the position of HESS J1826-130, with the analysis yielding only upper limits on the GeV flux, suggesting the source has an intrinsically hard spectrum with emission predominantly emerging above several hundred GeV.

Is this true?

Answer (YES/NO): NO